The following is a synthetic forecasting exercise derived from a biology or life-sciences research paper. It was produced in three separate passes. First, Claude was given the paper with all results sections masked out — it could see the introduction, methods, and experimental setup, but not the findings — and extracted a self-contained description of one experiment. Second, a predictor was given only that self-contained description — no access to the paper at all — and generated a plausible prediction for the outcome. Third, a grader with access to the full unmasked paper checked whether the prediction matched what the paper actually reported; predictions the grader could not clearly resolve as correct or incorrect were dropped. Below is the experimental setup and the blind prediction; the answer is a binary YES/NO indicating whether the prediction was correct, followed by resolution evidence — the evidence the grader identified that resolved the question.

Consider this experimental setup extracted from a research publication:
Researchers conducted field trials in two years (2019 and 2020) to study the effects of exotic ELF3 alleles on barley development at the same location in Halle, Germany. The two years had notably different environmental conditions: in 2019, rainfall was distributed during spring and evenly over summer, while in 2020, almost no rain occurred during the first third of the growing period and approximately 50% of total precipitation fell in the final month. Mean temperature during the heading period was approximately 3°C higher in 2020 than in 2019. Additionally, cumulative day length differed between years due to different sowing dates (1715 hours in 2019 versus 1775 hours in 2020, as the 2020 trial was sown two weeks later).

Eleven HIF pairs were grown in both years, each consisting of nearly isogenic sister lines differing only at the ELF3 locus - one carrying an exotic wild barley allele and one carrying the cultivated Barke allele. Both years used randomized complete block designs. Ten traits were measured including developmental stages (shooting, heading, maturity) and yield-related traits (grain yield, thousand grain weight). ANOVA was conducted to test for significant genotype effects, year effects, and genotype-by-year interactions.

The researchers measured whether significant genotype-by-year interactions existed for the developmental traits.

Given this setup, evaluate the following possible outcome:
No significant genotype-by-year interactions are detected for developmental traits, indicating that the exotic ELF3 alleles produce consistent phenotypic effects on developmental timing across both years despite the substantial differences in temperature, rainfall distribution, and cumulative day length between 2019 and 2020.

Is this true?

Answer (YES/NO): NO